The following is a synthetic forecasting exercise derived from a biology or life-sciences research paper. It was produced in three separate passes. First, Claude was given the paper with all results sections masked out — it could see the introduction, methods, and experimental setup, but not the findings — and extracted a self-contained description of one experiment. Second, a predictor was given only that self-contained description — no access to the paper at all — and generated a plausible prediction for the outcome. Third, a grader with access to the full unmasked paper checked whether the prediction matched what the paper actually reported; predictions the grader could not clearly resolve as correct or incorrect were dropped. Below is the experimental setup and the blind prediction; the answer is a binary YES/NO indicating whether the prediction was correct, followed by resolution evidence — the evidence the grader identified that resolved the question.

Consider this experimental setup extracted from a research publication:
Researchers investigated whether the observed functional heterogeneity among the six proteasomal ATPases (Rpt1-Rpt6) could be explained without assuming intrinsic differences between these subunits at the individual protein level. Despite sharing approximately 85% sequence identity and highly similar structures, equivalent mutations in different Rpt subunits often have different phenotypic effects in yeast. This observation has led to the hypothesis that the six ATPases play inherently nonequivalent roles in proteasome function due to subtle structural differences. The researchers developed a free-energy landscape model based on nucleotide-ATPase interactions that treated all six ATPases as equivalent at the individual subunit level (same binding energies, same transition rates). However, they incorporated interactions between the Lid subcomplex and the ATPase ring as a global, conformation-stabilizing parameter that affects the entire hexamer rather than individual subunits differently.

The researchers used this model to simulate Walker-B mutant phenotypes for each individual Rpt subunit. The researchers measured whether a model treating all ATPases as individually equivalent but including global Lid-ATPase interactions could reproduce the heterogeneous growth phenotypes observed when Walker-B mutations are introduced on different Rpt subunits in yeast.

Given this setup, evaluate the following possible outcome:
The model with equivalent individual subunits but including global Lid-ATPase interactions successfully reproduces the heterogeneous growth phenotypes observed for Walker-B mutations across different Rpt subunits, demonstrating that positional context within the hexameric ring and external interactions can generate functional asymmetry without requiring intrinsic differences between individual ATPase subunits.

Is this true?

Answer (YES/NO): NO